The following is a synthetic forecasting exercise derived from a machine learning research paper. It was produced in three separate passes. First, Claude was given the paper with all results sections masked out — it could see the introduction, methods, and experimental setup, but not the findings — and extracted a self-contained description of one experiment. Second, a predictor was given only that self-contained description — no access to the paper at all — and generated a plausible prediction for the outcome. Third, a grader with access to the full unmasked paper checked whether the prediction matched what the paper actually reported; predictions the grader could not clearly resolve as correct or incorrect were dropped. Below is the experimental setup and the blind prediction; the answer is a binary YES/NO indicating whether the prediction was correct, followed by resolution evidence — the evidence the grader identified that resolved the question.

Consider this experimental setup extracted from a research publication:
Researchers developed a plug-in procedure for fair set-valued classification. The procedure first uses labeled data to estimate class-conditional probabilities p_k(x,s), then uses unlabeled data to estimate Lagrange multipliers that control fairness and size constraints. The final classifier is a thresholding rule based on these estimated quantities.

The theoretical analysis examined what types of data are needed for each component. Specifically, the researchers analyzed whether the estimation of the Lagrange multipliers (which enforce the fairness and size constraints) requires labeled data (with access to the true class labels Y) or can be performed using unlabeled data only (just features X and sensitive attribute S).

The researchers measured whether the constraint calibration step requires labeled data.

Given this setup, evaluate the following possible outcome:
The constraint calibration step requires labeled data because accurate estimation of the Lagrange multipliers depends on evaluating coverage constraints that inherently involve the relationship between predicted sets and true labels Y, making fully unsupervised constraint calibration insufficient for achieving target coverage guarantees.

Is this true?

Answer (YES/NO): NO